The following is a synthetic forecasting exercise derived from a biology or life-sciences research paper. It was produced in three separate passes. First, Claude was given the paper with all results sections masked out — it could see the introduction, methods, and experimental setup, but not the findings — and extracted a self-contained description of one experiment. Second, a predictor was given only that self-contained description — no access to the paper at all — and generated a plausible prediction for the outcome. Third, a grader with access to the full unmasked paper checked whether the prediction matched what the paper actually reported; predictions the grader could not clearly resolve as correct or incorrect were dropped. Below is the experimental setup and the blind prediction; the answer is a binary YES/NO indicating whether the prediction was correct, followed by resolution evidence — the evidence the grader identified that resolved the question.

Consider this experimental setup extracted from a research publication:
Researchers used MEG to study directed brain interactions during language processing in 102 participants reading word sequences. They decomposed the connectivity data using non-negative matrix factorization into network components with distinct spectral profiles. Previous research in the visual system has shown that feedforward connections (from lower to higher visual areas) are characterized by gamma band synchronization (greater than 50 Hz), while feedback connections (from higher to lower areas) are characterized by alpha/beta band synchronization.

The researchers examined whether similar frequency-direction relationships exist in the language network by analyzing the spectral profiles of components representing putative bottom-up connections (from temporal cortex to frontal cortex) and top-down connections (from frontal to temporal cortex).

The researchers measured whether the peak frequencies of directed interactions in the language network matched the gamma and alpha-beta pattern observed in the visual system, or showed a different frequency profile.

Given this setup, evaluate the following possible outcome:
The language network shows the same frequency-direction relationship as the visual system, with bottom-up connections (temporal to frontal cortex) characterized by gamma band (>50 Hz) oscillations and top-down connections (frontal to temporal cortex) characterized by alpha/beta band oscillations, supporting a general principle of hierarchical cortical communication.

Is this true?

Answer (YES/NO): NO